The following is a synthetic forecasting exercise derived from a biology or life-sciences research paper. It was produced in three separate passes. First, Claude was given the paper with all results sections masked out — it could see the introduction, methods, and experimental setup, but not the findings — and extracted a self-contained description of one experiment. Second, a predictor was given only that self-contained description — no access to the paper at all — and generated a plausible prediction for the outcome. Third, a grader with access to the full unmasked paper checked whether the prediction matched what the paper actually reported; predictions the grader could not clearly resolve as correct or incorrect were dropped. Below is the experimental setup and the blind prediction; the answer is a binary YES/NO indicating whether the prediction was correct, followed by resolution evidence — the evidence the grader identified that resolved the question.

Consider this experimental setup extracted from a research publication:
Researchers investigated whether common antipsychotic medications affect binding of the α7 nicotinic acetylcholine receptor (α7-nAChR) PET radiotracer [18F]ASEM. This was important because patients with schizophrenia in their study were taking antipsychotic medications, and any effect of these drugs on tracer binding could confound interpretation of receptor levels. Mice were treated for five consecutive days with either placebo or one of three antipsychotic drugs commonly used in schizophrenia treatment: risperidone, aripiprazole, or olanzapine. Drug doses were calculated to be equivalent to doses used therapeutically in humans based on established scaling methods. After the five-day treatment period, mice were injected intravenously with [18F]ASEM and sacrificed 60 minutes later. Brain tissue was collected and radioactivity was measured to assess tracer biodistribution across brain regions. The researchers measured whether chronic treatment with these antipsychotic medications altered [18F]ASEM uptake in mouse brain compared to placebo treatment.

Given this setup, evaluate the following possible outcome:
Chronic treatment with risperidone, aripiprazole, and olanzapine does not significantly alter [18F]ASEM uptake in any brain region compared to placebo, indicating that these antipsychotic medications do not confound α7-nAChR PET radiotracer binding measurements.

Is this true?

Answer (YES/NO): YES